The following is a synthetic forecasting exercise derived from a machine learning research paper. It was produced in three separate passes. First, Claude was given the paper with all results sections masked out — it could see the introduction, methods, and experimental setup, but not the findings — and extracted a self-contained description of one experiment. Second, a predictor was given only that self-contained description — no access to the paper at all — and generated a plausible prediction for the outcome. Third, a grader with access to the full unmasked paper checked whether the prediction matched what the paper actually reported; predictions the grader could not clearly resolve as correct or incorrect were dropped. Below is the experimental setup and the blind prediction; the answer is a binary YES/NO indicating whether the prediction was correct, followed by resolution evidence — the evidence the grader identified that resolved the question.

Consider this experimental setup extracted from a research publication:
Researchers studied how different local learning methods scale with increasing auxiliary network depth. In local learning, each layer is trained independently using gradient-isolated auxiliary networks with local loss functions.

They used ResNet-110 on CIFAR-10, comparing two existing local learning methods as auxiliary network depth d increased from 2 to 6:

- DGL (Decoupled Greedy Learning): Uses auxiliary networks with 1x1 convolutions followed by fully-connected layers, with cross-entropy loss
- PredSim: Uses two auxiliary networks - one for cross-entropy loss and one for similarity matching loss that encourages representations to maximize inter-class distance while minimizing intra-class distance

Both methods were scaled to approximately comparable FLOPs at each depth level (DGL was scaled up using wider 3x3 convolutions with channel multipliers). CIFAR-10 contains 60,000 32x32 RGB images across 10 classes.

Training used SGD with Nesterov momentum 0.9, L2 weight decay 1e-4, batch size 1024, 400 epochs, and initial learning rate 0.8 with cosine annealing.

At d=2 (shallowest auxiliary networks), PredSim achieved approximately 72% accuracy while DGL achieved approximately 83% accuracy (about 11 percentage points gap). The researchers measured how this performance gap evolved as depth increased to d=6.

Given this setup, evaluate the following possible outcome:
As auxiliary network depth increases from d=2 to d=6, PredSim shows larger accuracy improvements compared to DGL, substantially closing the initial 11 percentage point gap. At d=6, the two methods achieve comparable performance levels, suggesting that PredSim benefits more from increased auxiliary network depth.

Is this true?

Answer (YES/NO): NO